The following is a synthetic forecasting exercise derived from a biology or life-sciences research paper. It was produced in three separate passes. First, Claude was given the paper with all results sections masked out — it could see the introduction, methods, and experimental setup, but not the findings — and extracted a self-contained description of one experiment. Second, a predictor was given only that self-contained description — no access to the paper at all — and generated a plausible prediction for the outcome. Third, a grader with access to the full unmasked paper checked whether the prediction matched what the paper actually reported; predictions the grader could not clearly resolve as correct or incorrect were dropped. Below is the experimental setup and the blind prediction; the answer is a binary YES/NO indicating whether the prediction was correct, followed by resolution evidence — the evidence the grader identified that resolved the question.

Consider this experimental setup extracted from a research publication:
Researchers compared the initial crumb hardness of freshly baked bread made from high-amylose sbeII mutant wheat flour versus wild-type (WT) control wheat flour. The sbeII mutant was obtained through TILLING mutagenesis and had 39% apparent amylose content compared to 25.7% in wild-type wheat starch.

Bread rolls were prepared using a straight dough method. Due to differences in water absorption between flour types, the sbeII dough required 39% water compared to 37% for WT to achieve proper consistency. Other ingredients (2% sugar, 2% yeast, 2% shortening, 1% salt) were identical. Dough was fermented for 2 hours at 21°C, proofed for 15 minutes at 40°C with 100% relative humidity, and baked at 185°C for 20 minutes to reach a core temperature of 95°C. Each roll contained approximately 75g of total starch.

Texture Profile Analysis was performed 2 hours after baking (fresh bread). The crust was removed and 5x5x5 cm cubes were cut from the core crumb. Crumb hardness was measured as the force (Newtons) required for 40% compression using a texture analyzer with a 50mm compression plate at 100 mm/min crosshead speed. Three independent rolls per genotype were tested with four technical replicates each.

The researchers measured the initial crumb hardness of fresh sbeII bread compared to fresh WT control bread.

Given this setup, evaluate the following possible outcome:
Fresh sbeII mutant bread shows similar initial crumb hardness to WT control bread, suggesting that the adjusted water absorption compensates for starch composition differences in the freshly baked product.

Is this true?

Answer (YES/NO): YES